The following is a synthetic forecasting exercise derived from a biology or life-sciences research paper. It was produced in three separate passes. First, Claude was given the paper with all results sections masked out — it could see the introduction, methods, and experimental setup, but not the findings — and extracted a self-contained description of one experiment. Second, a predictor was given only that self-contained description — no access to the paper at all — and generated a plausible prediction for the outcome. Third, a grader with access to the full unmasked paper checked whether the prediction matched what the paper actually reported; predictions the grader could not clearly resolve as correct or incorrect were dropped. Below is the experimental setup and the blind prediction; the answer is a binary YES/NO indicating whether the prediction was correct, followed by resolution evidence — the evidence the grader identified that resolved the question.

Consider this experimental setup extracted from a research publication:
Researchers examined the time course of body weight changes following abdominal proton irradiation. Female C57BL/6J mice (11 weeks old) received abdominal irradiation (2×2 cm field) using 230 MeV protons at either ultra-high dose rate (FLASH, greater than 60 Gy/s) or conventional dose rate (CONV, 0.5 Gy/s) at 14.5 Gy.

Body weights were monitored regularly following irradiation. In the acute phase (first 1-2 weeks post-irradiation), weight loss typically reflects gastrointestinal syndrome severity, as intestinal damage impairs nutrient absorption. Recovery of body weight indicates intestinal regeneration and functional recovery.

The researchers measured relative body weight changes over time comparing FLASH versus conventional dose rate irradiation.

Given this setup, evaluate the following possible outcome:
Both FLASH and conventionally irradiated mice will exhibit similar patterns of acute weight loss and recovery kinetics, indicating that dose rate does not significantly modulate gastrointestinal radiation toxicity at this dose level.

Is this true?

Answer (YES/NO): NO